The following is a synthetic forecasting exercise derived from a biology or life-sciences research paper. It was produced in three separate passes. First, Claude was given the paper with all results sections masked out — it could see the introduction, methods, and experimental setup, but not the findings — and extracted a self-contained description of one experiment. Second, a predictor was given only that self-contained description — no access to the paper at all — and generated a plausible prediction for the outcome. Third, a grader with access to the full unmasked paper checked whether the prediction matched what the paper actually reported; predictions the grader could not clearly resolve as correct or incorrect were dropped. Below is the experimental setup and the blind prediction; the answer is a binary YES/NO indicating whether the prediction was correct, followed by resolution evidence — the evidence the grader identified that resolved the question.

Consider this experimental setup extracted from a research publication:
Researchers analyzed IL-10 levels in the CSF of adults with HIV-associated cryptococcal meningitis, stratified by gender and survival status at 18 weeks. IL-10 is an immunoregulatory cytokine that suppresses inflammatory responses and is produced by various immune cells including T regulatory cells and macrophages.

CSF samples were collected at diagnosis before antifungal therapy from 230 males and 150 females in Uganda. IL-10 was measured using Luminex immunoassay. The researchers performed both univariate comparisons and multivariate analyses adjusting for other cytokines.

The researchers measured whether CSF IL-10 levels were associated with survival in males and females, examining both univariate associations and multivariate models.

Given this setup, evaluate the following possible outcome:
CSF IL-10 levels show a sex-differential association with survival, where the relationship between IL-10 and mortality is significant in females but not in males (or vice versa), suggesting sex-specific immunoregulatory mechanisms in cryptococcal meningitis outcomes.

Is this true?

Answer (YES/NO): YES